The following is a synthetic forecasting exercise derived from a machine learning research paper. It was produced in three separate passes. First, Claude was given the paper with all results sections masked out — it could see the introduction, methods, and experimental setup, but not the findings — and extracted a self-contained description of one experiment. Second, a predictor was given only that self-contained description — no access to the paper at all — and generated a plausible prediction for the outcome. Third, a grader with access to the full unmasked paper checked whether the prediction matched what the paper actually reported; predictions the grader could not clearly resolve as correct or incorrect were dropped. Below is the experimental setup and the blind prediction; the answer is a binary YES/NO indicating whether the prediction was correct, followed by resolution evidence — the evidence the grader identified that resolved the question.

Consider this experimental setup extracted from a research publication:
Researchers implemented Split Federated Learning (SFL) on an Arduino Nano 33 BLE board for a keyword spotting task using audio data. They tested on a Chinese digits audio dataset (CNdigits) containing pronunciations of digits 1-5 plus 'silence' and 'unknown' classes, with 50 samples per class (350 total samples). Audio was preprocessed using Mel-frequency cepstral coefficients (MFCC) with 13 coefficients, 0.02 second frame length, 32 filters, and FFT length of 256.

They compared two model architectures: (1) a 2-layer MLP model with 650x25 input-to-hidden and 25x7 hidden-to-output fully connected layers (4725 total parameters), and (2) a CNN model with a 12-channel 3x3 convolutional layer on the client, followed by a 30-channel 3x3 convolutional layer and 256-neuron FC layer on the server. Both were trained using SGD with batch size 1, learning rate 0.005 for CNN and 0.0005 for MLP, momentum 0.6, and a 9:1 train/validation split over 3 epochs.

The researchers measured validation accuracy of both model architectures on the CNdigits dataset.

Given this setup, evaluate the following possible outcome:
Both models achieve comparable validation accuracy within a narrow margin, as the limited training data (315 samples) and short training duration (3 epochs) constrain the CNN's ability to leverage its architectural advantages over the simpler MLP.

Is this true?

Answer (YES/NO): NO